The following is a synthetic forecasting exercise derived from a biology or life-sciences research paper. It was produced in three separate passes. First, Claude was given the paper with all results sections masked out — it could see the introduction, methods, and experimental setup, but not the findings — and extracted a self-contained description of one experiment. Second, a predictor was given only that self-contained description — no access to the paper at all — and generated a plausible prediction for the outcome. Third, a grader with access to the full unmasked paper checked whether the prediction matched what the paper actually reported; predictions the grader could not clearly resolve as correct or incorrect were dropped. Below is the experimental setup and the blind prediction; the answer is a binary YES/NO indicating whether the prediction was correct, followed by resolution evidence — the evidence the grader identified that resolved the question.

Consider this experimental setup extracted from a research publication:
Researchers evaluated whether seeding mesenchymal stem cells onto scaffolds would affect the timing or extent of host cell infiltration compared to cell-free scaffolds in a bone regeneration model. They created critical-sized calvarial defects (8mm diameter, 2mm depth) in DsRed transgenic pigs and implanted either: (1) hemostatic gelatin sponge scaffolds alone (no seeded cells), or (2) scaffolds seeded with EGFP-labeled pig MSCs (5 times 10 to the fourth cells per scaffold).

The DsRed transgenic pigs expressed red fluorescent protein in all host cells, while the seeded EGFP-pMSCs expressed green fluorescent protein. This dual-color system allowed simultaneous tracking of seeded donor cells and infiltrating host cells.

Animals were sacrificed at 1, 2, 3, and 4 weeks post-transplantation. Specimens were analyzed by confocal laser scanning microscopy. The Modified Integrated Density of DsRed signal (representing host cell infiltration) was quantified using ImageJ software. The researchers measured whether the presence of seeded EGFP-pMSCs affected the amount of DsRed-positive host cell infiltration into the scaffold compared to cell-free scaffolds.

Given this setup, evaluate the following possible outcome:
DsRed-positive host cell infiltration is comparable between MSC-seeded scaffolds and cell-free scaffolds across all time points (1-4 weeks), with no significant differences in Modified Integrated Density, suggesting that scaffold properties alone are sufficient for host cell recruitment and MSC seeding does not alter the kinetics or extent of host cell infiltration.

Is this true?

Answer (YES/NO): NO